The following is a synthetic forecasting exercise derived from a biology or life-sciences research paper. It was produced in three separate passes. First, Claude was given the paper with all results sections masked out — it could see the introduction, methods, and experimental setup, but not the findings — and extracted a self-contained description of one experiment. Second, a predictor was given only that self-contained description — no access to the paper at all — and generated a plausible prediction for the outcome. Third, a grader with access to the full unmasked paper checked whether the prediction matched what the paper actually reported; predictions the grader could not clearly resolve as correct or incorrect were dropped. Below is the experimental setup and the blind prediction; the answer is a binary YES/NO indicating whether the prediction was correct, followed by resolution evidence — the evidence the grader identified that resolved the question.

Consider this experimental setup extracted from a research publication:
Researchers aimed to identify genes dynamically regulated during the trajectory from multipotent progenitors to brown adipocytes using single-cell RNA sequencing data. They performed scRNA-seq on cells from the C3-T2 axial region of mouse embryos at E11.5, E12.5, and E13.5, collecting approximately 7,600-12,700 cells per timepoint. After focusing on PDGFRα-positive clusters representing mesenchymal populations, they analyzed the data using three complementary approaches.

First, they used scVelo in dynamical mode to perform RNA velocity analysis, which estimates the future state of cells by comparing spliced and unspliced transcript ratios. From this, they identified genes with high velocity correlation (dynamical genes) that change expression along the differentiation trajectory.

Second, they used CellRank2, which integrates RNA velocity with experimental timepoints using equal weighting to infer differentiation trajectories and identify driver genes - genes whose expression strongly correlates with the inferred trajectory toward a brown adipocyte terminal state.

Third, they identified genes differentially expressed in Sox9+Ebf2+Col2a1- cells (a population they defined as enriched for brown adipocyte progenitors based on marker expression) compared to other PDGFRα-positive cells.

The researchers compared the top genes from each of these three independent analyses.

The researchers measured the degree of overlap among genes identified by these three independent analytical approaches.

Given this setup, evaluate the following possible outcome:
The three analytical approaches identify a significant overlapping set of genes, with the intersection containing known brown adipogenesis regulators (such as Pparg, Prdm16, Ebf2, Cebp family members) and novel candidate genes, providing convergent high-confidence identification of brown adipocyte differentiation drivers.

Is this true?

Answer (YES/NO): YES